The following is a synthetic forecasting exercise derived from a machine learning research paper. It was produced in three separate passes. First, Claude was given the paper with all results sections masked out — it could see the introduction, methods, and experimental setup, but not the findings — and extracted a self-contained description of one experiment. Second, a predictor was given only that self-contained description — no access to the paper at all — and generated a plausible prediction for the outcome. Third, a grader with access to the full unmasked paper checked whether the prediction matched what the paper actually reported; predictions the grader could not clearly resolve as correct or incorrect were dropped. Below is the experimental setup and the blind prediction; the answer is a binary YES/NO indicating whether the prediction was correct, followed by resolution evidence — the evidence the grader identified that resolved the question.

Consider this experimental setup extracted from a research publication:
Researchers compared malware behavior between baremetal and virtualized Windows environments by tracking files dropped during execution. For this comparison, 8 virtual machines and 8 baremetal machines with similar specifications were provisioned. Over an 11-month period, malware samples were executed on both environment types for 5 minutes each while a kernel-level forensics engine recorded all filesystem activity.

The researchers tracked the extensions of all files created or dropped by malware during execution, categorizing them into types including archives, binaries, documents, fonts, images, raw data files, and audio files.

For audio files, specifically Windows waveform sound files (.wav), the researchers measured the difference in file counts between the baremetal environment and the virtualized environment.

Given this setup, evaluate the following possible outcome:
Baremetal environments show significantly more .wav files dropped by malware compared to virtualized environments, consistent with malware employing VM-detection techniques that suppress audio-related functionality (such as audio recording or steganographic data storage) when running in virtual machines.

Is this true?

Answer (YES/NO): YES